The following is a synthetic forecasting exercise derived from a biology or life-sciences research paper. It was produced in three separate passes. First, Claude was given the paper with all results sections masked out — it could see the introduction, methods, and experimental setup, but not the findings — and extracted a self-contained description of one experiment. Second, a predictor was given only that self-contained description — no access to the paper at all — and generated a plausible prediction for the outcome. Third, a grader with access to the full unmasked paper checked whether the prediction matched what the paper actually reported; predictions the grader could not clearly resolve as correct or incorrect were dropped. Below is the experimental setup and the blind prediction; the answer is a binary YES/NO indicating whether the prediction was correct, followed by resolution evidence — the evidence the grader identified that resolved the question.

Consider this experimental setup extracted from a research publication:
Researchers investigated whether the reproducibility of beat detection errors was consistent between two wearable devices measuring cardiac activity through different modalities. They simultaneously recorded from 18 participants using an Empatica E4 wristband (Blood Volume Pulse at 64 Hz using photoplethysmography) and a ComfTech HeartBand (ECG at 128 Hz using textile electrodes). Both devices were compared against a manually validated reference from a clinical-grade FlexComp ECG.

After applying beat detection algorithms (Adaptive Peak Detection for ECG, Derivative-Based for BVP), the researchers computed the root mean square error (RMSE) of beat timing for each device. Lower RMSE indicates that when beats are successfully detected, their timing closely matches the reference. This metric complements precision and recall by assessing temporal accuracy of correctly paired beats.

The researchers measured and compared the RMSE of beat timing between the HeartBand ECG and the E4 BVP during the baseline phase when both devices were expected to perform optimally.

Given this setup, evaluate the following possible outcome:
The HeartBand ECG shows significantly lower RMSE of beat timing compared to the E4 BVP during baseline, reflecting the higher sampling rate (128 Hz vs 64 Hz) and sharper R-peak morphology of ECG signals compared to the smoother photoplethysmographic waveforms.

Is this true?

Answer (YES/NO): YES